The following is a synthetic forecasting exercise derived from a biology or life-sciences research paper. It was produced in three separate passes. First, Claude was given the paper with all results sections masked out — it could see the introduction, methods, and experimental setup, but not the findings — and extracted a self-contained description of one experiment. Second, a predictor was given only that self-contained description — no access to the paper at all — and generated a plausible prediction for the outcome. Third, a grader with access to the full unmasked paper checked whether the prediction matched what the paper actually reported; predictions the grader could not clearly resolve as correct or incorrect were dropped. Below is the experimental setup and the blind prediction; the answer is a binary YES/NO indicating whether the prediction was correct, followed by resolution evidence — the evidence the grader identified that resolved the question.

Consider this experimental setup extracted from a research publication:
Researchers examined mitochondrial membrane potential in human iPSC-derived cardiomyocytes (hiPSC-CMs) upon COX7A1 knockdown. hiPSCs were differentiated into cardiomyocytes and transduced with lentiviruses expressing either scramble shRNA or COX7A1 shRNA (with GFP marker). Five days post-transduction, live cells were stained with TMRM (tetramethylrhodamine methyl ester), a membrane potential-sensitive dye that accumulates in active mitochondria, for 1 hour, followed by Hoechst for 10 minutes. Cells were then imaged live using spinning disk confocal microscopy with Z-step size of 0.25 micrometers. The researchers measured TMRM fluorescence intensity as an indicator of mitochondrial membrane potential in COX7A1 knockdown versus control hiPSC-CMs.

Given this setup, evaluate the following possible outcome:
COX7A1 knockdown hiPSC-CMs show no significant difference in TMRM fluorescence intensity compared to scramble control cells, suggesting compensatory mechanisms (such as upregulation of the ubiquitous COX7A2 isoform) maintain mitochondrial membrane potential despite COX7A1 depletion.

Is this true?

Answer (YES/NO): YES